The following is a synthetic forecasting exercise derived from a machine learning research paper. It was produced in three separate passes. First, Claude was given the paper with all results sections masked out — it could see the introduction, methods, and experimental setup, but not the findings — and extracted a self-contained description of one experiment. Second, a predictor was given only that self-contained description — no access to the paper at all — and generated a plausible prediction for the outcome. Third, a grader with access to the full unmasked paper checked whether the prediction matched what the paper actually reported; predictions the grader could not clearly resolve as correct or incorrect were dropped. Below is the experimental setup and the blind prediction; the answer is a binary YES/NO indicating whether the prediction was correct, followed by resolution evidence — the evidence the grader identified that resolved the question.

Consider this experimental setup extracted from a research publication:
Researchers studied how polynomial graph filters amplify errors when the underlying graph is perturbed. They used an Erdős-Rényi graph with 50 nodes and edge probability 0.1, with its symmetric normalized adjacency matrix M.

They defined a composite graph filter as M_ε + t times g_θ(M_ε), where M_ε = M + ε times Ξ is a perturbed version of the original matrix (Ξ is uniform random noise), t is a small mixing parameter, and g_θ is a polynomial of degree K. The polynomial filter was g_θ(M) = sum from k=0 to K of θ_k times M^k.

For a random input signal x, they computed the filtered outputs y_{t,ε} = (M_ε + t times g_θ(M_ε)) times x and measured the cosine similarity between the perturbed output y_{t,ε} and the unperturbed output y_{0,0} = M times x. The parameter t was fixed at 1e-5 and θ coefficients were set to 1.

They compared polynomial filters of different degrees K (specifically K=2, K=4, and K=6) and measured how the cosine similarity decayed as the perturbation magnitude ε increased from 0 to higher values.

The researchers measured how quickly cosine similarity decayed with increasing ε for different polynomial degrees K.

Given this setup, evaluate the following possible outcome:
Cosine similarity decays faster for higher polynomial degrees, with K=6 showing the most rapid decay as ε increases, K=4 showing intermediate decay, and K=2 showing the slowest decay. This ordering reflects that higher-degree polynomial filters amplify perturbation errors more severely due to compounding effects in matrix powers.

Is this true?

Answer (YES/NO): YES